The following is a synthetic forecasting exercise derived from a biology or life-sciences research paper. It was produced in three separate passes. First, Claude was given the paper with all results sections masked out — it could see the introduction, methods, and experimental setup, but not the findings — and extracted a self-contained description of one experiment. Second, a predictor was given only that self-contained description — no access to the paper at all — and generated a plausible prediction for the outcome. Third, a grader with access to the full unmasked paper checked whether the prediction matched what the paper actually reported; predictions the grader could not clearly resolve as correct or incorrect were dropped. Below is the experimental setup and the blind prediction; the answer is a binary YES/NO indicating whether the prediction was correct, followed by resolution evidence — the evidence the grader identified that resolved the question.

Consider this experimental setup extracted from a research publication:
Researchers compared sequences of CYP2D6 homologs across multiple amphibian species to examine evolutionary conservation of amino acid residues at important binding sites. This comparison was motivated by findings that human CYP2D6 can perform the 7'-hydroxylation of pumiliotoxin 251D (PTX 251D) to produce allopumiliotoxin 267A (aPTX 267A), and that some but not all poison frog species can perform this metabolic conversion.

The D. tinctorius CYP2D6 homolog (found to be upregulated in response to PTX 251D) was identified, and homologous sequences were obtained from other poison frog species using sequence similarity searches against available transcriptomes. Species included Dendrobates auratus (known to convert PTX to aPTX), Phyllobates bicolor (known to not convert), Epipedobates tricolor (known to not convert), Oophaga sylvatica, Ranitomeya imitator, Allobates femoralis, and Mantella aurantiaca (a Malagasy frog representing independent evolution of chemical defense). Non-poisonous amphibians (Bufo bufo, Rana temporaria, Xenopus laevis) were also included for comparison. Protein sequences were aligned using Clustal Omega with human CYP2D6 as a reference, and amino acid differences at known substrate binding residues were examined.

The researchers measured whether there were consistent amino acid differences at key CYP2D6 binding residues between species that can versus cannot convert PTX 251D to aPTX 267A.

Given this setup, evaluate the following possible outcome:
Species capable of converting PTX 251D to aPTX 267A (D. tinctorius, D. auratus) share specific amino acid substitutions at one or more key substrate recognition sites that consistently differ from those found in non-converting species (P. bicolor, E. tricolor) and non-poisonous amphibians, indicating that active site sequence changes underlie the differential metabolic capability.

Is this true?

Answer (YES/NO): NO